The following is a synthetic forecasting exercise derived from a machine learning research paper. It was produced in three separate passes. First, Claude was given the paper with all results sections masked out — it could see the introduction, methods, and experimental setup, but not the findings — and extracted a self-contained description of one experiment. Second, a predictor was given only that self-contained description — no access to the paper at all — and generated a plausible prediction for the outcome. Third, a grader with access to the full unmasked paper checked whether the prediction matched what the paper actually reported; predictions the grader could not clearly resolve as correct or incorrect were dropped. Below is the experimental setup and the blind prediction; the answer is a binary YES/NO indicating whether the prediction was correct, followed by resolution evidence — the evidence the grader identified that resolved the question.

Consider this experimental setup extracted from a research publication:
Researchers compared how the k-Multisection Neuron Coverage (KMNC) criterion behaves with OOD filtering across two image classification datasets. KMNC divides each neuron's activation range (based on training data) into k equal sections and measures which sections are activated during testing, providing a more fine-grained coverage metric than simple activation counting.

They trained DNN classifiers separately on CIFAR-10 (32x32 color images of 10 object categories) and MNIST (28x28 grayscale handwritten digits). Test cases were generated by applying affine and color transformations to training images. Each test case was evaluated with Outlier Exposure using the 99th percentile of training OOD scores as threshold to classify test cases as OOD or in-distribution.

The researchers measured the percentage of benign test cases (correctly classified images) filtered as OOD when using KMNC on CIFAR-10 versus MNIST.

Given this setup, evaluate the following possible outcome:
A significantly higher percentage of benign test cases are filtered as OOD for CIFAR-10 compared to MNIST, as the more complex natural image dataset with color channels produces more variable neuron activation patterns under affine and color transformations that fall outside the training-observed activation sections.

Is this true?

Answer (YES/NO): NO